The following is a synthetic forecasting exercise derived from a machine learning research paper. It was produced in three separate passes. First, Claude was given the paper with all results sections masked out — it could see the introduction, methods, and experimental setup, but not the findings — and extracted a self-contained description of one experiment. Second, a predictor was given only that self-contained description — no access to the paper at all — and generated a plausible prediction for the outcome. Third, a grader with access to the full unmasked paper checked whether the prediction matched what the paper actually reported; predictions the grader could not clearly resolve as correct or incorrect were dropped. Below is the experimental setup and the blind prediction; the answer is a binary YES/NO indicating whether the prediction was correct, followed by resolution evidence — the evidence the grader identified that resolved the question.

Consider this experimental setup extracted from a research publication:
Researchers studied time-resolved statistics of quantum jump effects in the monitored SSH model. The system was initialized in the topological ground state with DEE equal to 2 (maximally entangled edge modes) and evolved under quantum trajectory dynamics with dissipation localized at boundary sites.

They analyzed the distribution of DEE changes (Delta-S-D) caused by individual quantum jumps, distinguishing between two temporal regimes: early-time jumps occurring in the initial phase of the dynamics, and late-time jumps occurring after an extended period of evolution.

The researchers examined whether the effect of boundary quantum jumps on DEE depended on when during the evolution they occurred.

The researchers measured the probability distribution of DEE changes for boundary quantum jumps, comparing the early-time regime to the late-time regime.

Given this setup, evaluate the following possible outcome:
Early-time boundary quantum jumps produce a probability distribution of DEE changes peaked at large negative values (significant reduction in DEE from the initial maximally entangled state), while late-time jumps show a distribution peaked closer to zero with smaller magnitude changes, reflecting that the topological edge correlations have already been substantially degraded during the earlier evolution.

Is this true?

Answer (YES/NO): YES